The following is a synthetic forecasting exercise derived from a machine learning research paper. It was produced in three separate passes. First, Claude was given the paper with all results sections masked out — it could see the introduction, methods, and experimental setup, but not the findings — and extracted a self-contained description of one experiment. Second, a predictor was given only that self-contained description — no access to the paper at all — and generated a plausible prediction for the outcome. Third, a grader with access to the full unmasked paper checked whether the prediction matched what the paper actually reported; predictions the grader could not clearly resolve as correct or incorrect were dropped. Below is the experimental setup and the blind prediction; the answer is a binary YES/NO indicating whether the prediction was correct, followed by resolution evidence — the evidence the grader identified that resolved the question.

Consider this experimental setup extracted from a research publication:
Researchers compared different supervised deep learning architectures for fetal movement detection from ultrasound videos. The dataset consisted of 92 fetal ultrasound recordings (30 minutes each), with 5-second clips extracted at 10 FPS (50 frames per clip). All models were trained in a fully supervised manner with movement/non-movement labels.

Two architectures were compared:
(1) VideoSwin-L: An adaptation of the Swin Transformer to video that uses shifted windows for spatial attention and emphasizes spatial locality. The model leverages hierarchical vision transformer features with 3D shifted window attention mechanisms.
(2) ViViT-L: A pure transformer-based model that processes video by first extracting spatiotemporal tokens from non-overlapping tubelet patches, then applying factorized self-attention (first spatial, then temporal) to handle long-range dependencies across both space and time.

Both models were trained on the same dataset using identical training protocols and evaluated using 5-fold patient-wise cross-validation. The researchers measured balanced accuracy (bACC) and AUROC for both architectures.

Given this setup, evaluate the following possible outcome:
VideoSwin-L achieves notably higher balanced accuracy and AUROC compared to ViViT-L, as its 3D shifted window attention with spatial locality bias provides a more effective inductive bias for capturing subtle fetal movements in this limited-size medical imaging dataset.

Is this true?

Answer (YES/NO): NO